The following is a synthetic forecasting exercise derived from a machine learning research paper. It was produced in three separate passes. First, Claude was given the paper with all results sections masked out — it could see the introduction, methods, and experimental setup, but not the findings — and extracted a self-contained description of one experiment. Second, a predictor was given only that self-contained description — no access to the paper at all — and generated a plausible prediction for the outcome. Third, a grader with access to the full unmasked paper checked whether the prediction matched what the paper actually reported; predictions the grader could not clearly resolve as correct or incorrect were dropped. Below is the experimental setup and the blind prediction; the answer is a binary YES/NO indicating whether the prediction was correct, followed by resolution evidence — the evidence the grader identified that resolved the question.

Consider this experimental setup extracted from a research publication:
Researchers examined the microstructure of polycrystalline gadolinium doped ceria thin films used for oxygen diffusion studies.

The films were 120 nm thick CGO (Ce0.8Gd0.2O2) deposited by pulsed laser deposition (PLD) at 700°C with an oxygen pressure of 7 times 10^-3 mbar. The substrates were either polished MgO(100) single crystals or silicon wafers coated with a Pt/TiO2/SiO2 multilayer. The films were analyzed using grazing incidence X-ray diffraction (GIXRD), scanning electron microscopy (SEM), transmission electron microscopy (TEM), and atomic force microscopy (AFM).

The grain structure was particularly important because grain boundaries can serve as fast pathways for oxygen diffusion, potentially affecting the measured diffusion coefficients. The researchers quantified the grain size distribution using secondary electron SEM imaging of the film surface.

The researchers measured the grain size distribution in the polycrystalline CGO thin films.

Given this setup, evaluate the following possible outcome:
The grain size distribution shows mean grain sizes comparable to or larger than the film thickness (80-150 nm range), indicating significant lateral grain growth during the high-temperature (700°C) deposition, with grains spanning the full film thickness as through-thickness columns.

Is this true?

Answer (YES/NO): NO